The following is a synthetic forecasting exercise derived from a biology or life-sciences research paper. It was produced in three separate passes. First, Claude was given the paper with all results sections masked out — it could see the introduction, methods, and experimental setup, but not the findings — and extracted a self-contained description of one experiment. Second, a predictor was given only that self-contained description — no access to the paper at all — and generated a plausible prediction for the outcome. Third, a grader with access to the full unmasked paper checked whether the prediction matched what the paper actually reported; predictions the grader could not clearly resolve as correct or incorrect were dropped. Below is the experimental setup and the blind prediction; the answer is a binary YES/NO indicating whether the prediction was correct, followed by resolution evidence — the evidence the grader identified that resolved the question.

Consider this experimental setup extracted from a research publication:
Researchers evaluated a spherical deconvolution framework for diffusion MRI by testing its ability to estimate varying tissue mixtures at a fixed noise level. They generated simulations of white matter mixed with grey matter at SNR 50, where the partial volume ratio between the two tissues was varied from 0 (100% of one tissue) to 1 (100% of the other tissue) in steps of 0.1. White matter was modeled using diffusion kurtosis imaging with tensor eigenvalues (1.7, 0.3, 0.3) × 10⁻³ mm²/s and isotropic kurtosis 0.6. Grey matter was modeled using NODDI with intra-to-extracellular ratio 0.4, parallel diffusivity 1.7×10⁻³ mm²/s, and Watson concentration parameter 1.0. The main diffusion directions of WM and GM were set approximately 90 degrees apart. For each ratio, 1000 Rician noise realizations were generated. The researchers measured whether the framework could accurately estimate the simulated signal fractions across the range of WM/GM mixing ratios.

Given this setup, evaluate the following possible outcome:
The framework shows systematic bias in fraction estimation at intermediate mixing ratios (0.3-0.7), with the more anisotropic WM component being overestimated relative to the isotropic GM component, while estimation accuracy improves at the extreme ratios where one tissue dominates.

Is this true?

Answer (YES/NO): NO